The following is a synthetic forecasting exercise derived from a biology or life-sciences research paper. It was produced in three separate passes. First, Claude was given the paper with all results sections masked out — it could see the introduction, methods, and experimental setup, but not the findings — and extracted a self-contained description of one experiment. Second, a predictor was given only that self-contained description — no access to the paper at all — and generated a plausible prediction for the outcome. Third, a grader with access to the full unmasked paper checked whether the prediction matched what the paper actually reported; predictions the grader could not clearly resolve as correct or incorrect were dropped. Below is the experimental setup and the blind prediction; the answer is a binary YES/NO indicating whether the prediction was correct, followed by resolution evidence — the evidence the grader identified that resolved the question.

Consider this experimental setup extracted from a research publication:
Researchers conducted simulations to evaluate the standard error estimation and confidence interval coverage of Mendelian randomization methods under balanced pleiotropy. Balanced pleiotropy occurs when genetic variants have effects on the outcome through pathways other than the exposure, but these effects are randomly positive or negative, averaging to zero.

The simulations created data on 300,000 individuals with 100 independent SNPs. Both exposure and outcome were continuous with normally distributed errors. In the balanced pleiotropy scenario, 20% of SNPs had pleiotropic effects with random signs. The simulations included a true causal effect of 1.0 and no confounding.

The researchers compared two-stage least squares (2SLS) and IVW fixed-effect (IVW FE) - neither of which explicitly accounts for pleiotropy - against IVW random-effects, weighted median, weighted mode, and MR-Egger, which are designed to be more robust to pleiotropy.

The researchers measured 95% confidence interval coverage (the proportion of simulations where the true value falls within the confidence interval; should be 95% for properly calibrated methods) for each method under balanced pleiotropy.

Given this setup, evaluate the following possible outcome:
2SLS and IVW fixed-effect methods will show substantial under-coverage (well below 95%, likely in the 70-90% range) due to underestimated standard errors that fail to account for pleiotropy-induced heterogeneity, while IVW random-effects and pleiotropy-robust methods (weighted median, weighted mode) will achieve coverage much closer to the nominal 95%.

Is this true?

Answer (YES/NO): YES